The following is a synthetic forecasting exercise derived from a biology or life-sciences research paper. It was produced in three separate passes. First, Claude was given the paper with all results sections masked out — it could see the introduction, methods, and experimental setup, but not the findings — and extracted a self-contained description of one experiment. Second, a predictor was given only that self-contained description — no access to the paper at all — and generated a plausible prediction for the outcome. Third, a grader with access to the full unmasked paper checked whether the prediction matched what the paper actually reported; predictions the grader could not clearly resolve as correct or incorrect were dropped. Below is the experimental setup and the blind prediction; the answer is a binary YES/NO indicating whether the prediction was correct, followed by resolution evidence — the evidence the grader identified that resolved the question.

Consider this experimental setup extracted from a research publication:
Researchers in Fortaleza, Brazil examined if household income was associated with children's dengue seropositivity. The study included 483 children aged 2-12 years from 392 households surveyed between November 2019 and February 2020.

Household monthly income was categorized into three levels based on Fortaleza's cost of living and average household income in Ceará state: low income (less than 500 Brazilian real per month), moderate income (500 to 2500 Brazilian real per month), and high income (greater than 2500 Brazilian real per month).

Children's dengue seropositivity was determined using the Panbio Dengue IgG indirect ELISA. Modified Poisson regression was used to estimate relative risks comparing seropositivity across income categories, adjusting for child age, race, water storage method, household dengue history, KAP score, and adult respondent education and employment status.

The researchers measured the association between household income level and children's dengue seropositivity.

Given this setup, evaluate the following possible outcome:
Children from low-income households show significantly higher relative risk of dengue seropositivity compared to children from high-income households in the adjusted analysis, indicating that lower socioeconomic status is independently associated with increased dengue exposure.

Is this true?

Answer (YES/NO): NO